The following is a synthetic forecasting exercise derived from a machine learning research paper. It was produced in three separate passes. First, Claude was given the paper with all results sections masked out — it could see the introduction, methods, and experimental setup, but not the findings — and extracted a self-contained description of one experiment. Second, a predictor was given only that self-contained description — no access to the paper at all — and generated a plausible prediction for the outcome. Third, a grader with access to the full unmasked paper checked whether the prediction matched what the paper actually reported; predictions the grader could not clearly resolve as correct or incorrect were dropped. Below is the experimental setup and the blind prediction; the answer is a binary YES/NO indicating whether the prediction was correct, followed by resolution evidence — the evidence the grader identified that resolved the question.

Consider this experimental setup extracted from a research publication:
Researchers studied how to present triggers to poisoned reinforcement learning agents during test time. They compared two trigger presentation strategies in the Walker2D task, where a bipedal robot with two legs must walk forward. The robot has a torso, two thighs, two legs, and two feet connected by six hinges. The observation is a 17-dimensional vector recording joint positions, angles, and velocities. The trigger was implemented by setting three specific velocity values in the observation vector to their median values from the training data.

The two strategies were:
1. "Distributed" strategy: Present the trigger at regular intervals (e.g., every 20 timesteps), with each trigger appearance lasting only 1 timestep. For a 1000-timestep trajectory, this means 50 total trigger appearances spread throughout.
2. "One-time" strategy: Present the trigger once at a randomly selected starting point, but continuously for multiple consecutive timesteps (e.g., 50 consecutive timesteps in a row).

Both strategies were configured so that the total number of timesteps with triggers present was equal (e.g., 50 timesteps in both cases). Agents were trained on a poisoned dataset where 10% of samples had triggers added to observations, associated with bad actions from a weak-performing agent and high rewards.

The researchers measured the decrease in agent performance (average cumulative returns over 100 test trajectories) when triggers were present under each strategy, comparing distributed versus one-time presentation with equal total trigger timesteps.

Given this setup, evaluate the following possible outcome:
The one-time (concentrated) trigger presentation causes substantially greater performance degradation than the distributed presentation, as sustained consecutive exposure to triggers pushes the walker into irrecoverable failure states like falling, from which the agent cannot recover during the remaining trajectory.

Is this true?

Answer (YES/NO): YES